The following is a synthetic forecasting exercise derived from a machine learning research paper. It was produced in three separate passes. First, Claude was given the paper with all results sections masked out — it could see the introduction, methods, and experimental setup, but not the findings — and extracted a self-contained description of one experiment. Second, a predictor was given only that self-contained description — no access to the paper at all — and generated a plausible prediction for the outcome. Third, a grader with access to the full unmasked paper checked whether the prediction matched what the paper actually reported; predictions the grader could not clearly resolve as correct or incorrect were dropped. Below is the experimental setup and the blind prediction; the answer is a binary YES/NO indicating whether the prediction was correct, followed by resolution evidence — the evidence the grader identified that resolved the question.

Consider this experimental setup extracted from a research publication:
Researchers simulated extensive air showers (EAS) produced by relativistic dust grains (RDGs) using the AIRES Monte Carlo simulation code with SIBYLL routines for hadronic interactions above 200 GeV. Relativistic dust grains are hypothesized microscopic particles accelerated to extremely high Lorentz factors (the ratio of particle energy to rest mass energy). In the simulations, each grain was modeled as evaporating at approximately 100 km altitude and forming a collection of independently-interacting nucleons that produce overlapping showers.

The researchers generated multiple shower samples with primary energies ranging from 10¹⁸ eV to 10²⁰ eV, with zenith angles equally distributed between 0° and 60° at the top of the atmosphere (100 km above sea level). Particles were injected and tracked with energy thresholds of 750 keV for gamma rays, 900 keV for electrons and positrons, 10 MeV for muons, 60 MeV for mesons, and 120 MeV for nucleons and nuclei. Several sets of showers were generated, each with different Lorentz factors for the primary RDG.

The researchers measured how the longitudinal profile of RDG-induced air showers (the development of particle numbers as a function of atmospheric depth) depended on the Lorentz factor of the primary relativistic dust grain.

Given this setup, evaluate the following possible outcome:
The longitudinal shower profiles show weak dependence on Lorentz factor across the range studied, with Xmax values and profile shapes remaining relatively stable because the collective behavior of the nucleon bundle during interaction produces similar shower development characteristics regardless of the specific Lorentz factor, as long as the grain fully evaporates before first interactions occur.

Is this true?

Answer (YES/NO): YES